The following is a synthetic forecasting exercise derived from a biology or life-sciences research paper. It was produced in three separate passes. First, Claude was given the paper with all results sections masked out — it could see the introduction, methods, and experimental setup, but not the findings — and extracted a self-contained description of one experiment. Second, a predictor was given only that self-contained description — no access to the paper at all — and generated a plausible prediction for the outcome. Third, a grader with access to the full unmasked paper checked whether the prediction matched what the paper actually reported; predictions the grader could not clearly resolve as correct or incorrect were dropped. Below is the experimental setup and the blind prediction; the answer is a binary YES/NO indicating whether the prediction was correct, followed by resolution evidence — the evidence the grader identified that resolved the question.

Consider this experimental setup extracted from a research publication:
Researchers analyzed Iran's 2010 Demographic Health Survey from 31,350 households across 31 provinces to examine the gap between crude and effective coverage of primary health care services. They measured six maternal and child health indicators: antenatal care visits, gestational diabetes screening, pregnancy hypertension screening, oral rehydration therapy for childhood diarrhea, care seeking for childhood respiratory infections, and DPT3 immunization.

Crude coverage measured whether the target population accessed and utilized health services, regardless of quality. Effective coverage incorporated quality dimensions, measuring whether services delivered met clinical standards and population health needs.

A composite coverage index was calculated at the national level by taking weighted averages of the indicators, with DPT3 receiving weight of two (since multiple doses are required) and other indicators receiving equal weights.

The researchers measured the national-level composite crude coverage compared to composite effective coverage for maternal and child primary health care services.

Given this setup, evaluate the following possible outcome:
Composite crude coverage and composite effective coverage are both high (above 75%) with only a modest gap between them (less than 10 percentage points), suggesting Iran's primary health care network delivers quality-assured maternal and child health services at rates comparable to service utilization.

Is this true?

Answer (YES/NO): NO